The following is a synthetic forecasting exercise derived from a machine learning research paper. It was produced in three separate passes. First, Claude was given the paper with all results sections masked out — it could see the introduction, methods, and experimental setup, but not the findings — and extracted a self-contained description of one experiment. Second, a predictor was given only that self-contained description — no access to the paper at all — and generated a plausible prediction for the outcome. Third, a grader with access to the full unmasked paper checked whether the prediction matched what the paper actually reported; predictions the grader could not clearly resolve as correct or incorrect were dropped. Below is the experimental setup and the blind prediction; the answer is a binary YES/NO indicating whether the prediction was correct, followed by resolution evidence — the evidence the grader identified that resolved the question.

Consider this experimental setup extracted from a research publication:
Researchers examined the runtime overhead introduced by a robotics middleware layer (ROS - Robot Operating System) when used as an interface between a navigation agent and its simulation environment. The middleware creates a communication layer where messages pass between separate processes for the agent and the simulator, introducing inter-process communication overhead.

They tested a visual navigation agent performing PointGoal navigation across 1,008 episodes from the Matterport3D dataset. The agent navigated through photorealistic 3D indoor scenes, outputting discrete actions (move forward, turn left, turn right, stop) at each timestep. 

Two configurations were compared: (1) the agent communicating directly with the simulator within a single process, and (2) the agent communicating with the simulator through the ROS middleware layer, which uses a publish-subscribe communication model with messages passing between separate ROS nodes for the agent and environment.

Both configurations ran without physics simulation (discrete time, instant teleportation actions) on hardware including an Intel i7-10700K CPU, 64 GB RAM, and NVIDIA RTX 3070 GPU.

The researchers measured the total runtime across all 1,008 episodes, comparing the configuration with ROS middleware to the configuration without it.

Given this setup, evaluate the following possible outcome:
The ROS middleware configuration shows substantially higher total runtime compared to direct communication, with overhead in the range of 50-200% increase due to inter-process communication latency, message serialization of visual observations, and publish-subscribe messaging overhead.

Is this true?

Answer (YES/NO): NO